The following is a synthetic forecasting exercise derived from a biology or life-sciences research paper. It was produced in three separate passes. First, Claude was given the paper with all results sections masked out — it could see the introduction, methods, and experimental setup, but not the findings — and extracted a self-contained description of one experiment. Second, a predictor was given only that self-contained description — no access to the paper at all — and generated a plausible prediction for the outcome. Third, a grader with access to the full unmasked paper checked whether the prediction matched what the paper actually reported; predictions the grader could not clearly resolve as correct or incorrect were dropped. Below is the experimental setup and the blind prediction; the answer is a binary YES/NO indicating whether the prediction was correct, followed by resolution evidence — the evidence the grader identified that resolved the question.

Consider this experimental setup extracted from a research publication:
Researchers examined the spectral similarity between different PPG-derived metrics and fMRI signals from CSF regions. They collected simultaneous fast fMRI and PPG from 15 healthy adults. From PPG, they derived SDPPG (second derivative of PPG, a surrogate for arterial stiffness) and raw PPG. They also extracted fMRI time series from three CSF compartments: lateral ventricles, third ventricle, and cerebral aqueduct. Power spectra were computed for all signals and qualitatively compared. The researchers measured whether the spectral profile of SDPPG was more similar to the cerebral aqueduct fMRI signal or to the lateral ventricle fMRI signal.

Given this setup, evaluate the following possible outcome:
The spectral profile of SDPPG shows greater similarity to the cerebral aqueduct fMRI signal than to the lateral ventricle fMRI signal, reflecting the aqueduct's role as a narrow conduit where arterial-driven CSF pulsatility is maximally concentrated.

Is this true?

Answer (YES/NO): YES